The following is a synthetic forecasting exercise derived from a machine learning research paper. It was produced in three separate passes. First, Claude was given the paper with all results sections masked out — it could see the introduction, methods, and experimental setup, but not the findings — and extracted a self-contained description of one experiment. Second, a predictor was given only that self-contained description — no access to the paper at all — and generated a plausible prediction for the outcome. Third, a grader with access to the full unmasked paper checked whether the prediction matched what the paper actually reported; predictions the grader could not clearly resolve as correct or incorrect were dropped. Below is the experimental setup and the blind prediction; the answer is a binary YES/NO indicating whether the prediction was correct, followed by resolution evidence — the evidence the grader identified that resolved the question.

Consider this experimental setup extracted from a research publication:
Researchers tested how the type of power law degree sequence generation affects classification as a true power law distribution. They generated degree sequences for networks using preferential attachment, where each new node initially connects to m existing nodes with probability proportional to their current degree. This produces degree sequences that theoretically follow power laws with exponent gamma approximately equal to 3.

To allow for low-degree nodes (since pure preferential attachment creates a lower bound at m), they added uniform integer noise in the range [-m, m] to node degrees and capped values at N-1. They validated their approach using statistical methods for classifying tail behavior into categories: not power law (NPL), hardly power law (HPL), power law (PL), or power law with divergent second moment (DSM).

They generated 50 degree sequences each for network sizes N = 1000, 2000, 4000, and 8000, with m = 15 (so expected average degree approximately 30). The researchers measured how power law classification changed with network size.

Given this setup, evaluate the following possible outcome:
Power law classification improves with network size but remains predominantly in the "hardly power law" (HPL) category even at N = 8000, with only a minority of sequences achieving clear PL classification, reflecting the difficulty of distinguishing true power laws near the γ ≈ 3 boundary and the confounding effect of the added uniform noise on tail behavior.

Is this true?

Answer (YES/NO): NO